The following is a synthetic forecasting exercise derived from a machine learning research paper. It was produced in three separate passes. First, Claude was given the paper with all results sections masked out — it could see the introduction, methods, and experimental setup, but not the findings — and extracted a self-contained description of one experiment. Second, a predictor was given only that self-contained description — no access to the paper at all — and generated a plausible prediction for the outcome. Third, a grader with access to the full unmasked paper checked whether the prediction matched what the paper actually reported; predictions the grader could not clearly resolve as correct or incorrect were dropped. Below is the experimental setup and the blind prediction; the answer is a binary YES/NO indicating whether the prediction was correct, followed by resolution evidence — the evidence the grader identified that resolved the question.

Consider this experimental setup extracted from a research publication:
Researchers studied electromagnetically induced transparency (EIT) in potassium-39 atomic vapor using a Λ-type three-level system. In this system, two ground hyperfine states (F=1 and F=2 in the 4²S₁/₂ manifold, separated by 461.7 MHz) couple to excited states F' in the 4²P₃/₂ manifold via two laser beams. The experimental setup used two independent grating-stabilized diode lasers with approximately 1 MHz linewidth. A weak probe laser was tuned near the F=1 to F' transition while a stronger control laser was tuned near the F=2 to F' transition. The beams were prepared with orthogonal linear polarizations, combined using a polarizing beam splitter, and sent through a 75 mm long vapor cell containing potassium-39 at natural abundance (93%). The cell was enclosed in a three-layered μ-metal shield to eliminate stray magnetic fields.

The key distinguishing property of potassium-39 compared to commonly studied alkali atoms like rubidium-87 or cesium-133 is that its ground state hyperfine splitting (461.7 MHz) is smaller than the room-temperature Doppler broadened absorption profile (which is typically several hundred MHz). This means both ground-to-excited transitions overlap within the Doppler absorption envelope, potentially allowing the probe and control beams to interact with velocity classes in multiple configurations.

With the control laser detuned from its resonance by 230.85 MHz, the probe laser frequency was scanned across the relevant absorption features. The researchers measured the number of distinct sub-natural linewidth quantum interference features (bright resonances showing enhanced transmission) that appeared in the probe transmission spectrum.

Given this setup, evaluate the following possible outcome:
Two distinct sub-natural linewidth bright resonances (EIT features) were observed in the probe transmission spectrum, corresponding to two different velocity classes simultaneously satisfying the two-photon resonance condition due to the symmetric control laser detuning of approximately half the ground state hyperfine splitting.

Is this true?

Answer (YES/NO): NO